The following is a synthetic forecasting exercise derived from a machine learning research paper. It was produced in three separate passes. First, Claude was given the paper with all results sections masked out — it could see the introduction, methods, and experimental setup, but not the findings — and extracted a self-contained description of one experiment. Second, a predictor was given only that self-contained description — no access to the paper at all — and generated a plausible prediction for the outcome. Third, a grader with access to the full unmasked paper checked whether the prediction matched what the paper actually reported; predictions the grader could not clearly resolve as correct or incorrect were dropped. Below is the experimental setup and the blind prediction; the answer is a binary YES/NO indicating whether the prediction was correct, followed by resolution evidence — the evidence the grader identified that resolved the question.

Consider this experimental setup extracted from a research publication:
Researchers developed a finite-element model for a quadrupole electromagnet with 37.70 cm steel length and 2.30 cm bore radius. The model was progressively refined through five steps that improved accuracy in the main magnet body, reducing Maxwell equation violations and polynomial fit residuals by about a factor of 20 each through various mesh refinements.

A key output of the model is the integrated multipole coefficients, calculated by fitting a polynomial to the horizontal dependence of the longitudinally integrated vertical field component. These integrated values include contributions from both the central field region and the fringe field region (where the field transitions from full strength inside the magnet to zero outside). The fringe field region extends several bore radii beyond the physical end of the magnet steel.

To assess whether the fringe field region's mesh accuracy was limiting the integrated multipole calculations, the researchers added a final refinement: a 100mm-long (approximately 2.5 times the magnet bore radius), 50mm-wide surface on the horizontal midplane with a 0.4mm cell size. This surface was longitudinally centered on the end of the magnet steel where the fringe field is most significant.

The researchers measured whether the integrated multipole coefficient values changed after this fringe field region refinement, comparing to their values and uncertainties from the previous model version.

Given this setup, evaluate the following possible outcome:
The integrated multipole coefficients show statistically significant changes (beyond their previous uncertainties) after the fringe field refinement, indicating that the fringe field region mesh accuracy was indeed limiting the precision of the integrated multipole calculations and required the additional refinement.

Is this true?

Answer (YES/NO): NO